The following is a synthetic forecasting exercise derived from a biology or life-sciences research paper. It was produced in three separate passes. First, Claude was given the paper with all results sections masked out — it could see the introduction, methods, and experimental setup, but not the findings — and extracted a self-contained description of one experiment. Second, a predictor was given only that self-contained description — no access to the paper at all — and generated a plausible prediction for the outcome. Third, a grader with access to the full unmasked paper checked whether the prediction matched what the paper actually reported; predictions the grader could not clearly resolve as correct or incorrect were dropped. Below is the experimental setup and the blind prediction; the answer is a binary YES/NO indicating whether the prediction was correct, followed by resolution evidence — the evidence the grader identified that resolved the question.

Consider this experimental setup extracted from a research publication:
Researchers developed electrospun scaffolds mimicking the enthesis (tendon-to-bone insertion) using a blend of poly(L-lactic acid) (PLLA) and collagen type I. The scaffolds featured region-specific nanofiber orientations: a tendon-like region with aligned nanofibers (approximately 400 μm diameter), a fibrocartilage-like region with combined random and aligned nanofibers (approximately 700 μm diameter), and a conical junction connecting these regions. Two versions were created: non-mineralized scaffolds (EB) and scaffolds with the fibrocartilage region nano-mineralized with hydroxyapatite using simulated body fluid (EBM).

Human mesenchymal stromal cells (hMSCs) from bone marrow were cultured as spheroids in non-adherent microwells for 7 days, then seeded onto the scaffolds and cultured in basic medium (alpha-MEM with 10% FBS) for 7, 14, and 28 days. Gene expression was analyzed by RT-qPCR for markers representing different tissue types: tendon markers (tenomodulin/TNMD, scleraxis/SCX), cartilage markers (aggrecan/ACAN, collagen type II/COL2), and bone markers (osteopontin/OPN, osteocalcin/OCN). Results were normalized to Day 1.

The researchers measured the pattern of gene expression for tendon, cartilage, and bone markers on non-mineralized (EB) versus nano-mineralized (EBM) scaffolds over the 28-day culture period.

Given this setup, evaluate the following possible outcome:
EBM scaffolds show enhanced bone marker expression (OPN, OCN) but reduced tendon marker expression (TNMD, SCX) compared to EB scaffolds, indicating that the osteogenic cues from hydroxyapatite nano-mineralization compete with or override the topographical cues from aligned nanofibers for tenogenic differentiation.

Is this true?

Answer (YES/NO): NO